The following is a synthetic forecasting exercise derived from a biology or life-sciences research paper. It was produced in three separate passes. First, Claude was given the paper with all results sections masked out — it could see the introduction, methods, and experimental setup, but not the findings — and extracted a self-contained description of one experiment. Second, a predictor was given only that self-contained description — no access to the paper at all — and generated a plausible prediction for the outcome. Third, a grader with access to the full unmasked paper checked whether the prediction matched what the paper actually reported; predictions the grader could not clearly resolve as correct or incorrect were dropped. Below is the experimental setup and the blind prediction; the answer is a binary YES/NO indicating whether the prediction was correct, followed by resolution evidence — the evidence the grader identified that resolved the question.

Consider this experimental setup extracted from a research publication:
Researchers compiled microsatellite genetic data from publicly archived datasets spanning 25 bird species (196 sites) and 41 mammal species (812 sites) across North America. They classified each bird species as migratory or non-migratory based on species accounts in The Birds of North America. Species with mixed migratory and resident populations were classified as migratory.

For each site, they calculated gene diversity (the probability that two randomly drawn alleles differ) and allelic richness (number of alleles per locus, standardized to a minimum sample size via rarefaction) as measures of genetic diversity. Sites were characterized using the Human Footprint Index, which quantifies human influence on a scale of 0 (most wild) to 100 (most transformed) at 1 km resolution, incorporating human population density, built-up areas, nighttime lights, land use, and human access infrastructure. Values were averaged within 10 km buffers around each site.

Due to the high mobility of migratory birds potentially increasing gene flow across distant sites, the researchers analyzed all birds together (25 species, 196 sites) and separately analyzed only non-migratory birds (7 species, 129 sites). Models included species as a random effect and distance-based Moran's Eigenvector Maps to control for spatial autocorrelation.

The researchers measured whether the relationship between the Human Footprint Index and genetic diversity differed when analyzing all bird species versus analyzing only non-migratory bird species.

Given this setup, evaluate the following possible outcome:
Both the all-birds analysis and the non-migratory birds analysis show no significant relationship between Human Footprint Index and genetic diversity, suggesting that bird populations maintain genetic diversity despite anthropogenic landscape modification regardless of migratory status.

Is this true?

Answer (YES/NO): NO